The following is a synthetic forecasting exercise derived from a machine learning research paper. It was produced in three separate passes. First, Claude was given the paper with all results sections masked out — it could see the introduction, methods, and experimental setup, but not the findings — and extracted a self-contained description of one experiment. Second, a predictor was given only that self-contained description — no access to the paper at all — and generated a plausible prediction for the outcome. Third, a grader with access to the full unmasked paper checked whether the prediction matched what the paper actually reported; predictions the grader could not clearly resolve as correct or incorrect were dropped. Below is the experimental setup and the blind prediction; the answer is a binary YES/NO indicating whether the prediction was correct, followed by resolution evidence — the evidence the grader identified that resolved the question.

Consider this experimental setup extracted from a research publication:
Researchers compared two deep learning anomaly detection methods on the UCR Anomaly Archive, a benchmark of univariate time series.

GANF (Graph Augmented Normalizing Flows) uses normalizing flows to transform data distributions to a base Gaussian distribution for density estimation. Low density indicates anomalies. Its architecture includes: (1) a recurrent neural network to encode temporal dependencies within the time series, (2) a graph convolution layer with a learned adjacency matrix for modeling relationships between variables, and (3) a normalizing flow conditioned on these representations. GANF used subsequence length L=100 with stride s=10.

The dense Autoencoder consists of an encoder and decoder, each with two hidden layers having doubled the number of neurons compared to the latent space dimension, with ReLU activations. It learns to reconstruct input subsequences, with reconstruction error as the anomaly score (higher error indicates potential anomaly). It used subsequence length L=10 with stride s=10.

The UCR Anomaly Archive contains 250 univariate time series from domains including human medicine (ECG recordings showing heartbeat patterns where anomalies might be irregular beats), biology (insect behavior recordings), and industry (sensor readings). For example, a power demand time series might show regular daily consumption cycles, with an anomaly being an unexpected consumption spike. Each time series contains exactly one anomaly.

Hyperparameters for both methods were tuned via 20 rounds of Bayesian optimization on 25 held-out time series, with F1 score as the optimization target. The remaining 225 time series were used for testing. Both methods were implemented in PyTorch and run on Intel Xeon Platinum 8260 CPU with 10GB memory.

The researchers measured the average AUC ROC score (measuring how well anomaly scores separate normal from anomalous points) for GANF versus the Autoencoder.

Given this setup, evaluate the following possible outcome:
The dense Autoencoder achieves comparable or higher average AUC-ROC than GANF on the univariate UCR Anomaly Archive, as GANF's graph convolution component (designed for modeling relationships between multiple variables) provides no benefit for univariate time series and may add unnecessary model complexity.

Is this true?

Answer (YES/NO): NO